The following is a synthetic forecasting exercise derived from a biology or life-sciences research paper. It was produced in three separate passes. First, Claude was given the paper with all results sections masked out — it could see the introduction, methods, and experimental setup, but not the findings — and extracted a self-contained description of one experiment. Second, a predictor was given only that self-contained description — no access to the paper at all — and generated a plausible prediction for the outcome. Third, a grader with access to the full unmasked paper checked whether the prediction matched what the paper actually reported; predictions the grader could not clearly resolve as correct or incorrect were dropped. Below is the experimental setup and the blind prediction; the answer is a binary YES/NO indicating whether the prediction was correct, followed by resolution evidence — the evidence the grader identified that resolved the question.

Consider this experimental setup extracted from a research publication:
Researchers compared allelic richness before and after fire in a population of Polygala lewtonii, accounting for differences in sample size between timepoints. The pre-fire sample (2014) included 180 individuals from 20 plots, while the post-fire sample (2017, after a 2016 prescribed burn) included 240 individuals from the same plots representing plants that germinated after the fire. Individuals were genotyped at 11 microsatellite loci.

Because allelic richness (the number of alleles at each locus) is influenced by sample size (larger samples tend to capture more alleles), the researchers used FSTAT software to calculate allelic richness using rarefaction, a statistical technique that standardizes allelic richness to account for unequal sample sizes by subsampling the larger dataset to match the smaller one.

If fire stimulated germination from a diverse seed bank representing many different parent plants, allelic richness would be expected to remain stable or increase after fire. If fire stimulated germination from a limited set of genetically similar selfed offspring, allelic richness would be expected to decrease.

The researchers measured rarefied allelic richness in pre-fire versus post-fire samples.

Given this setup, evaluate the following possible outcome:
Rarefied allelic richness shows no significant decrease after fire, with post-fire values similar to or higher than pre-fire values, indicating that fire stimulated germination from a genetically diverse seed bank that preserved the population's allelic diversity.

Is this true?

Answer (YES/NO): NO